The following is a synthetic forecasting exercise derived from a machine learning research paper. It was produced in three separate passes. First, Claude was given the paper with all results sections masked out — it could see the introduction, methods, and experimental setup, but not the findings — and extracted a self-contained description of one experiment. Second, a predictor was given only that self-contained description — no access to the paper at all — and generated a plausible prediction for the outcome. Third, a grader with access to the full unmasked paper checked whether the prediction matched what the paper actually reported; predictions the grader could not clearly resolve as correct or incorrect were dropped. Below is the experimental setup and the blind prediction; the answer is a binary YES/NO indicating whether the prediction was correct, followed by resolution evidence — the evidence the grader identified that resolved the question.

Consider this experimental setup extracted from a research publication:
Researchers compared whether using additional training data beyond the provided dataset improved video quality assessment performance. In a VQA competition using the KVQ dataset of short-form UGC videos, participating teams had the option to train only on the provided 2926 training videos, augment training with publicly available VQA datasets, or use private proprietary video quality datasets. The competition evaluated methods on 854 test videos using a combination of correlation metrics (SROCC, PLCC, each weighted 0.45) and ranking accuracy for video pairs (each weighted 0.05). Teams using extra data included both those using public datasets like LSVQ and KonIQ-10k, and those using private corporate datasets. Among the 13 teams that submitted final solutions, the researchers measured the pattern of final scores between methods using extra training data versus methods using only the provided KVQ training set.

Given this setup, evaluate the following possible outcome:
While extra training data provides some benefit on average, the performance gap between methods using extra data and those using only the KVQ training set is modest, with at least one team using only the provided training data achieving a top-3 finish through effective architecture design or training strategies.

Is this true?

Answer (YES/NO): NO